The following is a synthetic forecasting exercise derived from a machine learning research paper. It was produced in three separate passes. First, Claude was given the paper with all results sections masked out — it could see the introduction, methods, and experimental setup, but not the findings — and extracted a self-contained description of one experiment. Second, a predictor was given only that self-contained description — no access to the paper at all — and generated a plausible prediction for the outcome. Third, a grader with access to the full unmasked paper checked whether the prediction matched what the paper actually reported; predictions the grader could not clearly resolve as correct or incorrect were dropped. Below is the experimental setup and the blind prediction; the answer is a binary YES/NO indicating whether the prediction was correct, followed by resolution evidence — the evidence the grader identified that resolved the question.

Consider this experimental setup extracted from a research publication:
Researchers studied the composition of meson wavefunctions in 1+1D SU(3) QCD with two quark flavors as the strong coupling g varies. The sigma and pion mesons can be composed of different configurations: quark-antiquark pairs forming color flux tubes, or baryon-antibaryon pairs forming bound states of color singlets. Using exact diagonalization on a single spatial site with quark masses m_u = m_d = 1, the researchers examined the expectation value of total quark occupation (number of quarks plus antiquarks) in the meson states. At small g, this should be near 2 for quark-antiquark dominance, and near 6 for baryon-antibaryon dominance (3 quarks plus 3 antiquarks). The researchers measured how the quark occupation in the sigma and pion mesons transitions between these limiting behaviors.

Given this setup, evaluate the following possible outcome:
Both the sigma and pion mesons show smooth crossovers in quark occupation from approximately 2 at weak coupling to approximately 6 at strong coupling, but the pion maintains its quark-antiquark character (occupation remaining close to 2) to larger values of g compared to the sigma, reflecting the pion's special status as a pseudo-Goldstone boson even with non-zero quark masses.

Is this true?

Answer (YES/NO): NO